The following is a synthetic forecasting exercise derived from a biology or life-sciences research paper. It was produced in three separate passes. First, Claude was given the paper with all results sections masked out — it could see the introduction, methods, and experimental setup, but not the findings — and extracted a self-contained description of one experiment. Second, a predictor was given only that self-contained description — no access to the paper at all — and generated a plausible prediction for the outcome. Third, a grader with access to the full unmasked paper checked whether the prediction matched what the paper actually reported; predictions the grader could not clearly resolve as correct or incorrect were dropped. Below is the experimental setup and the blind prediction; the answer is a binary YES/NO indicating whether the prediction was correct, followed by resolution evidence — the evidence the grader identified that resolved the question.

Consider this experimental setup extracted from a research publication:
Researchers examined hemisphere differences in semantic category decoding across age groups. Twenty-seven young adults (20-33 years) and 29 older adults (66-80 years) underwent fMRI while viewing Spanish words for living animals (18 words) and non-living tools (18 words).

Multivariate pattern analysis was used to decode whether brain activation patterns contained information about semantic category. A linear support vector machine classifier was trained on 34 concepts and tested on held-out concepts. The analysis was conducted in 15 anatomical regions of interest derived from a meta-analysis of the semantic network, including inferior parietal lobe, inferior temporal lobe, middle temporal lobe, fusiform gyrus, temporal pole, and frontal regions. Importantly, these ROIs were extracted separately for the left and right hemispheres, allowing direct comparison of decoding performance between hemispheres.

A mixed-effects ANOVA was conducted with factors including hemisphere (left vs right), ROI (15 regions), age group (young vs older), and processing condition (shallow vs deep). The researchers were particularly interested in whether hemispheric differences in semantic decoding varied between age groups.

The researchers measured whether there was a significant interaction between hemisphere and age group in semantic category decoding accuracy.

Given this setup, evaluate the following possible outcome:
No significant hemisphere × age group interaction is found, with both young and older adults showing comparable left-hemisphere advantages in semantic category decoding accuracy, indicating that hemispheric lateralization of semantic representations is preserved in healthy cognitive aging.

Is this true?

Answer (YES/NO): YES